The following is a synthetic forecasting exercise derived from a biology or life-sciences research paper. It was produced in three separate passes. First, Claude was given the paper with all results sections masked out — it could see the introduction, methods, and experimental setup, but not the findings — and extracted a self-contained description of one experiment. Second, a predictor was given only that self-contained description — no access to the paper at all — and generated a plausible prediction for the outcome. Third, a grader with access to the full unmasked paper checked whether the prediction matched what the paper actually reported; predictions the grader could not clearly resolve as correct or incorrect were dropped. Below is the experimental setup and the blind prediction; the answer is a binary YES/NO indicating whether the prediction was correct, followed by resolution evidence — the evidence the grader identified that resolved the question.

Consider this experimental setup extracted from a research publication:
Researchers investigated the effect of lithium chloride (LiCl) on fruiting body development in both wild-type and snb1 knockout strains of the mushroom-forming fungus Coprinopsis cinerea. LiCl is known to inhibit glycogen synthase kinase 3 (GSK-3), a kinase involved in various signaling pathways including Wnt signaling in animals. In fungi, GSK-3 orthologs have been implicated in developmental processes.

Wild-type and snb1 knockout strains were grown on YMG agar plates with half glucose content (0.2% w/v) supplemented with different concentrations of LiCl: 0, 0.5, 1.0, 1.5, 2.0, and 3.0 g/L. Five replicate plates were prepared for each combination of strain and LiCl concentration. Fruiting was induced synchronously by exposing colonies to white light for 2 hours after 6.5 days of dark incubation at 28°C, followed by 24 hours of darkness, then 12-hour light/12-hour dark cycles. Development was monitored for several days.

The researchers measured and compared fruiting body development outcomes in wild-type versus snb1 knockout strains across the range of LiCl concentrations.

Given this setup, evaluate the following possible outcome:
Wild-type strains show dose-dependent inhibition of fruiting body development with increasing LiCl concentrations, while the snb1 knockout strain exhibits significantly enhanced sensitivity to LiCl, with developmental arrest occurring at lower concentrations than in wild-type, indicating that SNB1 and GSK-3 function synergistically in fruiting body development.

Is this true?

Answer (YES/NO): NO